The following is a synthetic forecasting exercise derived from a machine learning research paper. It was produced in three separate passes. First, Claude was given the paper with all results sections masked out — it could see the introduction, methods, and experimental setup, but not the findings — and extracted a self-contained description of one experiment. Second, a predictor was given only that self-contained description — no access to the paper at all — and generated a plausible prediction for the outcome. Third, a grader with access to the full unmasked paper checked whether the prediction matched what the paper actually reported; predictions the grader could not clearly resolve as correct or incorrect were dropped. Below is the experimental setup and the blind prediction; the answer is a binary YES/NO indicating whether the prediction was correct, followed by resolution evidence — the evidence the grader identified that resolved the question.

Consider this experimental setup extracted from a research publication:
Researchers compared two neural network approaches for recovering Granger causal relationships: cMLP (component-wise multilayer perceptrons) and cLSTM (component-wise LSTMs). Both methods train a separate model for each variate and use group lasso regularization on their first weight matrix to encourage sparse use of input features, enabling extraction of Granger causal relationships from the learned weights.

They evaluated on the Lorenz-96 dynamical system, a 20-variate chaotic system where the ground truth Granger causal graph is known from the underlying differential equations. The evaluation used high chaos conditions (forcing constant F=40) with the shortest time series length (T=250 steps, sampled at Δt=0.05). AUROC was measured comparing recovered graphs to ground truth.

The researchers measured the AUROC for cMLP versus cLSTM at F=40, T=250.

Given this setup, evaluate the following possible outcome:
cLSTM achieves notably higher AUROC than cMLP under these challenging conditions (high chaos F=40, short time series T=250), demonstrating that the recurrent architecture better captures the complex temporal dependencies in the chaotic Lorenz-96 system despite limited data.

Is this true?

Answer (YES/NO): NO